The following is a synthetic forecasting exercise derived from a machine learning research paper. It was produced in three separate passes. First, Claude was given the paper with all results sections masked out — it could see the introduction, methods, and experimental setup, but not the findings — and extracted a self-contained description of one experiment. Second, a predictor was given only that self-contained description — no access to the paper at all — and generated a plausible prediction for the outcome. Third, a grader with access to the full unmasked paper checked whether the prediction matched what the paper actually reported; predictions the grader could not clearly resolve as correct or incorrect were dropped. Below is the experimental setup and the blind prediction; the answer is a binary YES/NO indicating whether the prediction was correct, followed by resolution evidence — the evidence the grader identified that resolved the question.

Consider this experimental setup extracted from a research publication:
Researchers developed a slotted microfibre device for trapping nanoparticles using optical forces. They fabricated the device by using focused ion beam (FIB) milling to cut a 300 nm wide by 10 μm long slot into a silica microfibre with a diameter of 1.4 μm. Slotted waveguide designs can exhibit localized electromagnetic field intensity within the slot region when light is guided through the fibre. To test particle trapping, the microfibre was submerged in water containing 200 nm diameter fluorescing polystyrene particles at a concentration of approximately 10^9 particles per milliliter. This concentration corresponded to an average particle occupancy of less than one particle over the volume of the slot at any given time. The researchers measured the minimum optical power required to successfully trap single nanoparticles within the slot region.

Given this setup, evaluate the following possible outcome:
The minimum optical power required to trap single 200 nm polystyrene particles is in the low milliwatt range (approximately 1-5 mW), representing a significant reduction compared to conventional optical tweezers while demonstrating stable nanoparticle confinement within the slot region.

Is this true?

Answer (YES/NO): YES